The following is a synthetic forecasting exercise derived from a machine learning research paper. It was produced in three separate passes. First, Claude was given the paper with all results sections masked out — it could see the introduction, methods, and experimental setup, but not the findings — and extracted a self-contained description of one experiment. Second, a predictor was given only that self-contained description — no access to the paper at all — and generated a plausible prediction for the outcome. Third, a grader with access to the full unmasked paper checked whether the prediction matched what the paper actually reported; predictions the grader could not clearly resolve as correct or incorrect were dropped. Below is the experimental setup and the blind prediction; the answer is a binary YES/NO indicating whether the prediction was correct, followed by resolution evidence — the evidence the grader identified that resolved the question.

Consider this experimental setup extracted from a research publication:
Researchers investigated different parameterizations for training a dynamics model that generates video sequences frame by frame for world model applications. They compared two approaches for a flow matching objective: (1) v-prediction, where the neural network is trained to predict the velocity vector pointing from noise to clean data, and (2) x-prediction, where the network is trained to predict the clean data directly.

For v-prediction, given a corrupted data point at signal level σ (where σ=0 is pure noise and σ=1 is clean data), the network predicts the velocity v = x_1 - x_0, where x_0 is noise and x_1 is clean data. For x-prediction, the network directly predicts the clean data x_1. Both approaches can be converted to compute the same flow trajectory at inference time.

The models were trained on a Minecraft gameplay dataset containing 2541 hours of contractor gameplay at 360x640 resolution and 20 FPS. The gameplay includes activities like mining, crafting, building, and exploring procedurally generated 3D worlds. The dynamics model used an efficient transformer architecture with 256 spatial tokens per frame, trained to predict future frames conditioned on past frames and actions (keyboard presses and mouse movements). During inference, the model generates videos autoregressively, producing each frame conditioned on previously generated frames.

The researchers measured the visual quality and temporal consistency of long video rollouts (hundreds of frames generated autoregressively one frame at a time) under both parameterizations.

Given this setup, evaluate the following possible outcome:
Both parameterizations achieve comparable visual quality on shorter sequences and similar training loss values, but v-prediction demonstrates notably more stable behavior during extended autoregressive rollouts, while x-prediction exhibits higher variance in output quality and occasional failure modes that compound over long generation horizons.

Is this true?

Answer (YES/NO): NO